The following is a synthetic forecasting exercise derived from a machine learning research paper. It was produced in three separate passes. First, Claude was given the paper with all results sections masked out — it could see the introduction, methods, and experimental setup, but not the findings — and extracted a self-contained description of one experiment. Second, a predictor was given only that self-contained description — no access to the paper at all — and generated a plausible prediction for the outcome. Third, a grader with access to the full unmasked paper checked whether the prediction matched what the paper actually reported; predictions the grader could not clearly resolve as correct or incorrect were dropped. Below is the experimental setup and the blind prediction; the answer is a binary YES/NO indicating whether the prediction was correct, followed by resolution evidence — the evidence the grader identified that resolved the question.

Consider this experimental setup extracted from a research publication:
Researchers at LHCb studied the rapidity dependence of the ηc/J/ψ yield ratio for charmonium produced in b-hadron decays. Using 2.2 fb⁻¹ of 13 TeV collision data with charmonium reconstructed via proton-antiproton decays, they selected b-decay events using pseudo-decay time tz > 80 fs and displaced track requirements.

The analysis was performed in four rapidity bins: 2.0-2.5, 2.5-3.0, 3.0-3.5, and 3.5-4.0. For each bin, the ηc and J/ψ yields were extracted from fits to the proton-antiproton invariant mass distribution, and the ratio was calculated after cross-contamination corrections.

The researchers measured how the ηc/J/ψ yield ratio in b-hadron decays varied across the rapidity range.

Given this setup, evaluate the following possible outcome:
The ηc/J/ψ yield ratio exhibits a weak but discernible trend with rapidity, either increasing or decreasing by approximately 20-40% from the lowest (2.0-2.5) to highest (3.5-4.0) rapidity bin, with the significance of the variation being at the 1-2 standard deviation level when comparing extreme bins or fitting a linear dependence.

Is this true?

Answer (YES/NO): NO